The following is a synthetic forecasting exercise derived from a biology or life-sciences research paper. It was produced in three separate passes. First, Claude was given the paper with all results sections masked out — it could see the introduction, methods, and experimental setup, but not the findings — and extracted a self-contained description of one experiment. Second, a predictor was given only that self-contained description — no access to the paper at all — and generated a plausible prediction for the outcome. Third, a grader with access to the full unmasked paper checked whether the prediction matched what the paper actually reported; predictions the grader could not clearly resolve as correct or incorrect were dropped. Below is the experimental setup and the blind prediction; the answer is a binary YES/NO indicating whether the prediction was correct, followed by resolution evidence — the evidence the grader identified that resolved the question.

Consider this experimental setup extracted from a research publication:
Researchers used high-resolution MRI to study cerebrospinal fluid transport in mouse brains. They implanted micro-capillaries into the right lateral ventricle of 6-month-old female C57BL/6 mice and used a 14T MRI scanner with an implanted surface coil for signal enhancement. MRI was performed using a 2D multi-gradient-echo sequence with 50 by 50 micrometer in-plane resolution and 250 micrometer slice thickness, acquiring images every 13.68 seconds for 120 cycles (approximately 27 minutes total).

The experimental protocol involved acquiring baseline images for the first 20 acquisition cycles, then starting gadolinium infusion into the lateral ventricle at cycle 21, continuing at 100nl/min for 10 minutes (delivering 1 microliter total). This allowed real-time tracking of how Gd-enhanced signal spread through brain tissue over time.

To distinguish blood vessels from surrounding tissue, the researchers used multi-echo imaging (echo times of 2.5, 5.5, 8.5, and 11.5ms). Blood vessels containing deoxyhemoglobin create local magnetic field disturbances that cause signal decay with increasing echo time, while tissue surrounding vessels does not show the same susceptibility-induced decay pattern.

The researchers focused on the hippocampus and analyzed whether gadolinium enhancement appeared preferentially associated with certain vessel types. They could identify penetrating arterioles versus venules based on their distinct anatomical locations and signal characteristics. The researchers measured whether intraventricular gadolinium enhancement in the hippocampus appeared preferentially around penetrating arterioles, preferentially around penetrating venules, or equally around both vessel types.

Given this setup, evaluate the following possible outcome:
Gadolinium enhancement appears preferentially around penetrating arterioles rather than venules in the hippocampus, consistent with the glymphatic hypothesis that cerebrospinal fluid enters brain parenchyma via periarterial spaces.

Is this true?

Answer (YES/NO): YES